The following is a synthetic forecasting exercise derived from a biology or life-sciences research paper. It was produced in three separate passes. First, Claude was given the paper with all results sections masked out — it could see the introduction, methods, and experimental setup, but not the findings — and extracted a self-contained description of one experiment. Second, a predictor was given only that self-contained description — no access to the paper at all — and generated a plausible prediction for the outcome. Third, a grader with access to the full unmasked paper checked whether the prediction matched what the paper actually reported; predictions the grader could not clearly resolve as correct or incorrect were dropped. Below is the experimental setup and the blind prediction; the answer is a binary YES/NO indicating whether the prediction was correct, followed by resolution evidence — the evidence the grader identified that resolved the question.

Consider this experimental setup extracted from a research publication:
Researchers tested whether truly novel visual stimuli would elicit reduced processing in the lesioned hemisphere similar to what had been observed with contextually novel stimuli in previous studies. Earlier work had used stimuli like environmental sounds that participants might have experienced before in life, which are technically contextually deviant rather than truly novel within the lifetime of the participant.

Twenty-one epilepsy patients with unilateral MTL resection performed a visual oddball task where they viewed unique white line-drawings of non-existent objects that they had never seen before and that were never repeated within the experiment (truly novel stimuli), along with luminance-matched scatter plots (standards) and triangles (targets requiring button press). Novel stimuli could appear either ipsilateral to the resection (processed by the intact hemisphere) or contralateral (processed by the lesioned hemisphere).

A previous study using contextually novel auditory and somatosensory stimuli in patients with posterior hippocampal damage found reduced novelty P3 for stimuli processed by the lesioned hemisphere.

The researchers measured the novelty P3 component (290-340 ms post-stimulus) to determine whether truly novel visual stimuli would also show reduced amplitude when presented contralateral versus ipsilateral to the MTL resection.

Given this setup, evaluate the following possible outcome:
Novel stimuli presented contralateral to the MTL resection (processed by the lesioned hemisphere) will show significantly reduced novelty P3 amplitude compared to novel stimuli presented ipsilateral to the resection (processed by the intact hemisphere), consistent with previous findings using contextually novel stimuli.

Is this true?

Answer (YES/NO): YES